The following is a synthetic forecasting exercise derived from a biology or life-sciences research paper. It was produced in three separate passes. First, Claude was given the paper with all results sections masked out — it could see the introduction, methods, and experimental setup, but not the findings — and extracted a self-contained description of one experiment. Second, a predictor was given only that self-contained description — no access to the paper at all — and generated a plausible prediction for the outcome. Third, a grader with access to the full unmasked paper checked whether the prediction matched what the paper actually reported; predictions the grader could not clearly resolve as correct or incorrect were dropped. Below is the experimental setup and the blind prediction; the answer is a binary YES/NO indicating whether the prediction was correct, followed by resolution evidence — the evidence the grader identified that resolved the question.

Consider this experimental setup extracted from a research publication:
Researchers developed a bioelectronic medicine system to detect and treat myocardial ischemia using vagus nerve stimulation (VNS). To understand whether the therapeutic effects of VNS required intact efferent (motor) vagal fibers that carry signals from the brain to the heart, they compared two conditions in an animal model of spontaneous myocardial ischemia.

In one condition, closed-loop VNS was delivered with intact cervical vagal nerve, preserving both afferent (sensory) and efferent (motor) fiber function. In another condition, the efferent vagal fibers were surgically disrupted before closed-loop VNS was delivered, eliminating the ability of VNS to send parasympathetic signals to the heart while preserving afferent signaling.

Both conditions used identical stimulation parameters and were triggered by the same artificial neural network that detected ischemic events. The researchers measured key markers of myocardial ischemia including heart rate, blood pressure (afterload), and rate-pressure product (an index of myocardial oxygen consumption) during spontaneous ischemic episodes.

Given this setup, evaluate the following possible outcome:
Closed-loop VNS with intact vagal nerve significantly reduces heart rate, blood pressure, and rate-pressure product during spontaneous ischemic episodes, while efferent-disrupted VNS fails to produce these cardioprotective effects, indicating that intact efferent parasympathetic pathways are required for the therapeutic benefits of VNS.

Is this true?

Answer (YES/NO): YES